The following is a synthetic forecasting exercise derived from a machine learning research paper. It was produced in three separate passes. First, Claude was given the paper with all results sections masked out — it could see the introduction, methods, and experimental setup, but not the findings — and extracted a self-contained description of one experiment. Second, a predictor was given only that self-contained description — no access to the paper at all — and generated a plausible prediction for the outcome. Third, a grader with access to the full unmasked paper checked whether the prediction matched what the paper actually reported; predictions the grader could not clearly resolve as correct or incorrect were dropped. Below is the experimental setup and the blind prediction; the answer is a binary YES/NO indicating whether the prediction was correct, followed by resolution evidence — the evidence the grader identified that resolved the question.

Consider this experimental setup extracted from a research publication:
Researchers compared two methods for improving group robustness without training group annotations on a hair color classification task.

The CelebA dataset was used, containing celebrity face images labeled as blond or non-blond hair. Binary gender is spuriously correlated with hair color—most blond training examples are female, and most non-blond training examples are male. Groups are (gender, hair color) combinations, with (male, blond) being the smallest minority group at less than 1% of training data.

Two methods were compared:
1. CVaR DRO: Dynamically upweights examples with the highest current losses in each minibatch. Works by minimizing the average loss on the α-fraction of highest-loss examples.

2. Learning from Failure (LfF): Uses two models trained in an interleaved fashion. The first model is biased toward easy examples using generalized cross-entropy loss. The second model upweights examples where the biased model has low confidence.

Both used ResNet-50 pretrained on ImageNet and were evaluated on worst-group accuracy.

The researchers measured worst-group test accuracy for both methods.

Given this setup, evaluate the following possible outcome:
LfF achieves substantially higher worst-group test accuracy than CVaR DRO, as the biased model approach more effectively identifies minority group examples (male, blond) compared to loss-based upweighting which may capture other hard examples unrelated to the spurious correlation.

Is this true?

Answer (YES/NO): YES